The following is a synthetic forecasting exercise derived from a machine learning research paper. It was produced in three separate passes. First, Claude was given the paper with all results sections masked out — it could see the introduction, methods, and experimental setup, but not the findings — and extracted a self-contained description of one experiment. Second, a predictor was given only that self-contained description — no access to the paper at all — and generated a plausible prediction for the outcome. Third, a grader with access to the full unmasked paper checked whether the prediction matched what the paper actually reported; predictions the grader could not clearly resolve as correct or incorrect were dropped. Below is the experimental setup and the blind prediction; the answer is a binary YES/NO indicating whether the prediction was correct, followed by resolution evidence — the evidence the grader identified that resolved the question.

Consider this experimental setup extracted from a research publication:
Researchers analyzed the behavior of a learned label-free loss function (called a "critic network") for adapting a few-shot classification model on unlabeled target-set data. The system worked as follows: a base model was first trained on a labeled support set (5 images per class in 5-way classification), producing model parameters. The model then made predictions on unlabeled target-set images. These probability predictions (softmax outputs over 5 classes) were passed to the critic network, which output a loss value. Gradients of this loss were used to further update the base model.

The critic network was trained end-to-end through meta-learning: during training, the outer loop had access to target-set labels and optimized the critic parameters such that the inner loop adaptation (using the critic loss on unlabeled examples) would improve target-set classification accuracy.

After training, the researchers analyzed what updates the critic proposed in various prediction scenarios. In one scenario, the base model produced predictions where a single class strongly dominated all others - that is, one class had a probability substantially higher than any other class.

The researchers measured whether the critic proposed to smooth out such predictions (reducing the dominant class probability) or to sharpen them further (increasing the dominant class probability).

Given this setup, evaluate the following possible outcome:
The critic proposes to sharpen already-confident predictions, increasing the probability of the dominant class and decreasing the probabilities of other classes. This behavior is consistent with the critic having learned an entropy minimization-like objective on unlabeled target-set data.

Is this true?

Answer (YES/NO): YES